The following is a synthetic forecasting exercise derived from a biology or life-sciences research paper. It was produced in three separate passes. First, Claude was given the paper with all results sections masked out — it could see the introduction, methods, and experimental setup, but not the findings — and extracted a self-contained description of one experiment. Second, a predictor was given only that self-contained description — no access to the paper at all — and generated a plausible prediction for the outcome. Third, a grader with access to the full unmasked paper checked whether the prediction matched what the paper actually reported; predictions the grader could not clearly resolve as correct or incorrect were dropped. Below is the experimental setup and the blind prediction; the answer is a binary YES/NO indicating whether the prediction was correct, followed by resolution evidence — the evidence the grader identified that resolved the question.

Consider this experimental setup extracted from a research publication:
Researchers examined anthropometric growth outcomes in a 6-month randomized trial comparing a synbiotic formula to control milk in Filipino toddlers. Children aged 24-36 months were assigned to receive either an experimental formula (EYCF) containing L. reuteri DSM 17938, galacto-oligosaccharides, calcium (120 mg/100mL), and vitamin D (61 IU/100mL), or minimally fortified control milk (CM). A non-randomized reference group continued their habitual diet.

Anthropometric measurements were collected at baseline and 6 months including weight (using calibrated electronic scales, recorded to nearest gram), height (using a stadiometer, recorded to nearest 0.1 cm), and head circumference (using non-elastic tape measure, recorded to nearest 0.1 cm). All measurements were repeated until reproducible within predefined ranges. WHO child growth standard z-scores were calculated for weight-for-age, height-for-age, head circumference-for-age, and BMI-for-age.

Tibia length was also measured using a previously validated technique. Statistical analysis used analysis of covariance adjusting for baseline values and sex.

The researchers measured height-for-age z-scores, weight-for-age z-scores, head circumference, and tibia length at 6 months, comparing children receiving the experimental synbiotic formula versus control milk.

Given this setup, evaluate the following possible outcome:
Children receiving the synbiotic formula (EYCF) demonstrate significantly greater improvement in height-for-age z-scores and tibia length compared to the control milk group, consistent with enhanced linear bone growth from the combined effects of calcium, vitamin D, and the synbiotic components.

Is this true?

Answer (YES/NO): NO